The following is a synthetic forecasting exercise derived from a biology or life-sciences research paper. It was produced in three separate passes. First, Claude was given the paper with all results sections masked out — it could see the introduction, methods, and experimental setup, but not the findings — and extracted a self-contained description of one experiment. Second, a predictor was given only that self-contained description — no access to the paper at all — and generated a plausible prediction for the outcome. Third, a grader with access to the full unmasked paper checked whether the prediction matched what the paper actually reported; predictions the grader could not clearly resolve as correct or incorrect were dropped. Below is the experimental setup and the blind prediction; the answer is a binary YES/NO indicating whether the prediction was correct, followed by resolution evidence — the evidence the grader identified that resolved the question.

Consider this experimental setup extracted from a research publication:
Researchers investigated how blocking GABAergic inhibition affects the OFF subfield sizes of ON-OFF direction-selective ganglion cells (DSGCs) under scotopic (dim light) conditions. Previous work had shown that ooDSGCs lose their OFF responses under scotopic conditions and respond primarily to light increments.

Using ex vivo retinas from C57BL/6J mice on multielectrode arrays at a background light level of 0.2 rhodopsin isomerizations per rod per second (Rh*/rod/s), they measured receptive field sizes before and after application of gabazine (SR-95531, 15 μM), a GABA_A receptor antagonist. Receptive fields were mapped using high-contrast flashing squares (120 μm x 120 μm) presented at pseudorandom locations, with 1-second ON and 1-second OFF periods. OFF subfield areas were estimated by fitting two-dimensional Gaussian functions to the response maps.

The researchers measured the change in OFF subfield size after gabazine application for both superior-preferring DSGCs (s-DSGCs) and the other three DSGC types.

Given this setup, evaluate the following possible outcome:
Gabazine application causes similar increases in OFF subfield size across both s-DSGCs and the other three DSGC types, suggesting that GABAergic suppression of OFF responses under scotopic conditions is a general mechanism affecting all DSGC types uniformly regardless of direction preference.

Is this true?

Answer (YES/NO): NO